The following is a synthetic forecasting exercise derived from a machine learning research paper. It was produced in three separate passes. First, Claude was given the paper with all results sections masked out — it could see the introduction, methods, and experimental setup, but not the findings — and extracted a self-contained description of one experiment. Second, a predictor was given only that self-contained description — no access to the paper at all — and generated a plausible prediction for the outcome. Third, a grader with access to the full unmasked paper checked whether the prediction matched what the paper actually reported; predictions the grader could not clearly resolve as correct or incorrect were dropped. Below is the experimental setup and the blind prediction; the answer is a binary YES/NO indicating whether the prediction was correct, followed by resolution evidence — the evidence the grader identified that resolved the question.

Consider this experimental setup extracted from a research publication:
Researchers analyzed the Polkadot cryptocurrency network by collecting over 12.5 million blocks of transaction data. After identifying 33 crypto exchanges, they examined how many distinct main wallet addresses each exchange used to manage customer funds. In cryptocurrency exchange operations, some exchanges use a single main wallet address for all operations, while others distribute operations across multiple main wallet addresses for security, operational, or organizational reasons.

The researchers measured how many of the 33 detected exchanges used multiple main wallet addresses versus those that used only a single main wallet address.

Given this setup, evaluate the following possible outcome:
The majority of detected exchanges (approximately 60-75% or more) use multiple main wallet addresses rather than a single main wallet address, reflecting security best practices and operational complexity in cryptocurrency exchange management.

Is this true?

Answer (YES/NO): NO